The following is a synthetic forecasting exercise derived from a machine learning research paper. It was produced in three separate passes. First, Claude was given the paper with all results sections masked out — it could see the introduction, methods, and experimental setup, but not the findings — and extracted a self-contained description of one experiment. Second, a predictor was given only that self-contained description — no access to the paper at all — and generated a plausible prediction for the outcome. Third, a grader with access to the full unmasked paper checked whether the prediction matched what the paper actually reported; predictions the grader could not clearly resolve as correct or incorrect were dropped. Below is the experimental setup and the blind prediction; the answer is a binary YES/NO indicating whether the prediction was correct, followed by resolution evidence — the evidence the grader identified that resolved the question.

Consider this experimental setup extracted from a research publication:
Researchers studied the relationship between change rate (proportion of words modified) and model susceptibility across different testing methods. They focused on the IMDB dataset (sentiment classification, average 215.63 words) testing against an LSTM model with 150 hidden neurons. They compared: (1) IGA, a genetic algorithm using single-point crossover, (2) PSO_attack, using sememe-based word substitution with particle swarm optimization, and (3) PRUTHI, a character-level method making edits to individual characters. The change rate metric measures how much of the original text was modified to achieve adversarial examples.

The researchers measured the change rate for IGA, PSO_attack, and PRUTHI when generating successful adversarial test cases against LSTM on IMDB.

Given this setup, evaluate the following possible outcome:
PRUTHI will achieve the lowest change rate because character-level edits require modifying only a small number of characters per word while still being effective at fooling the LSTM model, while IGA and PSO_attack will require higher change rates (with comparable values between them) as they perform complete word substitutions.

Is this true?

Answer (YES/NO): NO